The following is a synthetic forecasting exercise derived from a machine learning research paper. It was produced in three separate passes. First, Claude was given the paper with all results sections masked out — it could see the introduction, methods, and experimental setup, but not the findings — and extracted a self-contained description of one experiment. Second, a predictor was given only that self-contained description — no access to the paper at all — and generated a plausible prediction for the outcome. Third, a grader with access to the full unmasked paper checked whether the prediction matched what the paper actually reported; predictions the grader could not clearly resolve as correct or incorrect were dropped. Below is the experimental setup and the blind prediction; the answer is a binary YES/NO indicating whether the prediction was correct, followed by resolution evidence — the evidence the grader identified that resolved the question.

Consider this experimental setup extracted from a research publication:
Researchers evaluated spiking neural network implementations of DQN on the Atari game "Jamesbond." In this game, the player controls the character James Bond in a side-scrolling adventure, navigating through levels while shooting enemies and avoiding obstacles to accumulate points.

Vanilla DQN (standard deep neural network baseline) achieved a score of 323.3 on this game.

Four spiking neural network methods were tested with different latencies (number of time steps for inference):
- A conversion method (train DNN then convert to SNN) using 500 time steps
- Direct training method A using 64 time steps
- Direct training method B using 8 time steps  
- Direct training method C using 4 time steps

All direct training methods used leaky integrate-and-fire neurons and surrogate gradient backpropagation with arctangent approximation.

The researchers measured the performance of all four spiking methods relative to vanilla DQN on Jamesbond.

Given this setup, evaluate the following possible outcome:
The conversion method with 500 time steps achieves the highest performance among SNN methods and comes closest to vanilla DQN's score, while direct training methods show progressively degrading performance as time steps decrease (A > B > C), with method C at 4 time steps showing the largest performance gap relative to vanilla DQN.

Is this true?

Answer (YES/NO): NO